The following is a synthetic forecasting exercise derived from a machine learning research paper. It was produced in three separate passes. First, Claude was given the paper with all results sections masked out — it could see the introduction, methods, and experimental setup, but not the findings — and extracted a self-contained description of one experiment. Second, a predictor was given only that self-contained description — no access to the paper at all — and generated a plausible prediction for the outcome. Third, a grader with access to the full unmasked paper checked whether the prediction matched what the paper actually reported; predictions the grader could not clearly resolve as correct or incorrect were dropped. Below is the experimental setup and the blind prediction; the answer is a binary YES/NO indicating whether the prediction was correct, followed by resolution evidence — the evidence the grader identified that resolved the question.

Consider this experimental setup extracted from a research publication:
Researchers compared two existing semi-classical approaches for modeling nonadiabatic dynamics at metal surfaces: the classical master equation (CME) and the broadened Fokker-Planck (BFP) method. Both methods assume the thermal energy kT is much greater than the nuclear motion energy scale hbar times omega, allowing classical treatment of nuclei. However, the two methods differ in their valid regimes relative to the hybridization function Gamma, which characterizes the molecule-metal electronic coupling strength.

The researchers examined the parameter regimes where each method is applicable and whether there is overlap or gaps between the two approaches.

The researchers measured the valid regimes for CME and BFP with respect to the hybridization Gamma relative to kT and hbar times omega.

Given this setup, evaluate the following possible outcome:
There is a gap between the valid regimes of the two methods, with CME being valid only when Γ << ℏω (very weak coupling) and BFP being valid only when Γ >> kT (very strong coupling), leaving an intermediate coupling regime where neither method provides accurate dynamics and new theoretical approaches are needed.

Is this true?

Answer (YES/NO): NO